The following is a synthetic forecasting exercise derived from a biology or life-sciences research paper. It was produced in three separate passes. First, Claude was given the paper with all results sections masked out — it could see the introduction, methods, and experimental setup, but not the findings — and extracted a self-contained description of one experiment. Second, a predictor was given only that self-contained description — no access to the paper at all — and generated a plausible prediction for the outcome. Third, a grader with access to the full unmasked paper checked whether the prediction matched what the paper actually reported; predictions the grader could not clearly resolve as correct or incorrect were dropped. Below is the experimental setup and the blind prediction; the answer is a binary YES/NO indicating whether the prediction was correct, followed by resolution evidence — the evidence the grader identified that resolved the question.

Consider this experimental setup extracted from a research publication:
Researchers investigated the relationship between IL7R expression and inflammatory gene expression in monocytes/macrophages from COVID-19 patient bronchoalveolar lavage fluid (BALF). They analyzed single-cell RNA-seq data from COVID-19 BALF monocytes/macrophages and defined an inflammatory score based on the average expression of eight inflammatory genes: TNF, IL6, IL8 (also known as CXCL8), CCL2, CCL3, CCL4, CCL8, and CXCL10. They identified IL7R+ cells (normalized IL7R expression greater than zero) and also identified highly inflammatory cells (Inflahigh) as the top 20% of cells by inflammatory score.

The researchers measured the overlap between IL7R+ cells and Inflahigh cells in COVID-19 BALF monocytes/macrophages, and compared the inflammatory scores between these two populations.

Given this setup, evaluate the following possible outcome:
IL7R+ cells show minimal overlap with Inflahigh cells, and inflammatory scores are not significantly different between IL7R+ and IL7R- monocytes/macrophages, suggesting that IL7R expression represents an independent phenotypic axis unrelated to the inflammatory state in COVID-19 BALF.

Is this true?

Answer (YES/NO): NO